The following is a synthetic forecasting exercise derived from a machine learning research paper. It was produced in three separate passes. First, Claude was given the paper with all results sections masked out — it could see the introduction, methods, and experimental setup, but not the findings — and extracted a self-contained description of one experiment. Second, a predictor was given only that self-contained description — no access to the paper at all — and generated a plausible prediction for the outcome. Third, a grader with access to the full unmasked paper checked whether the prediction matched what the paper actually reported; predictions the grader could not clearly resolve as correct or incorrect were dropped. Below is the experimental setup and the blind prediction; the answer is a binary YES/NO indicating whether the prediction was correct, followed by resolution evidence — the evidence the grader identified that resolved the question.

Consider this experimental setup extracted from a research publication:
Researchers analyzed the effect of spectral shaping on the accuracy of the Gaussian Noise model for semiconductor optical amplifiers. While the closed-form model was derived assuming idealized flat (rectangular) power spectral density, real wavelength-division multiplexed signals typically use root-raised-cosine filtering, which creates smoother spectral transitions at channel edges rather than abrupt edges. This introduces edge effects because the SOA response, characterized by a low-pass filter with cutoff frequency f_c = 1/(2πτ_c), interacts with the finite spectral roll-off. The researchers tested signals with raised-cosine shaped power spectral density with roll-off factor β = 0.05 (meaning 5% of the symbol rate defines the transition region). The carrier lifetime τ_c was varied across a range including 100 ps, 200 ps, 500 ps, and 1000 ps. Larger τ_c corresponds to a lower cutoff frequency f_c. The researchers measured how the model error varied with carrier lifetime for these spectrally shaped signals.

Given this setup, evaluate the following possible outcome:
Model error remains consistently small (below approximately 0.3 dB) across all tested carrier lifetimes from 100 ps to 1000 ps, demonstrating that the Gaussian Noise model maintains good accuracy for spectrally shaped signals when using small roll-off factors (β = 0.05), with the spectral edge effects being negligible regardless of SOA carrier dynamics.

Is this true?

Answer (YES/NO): NO